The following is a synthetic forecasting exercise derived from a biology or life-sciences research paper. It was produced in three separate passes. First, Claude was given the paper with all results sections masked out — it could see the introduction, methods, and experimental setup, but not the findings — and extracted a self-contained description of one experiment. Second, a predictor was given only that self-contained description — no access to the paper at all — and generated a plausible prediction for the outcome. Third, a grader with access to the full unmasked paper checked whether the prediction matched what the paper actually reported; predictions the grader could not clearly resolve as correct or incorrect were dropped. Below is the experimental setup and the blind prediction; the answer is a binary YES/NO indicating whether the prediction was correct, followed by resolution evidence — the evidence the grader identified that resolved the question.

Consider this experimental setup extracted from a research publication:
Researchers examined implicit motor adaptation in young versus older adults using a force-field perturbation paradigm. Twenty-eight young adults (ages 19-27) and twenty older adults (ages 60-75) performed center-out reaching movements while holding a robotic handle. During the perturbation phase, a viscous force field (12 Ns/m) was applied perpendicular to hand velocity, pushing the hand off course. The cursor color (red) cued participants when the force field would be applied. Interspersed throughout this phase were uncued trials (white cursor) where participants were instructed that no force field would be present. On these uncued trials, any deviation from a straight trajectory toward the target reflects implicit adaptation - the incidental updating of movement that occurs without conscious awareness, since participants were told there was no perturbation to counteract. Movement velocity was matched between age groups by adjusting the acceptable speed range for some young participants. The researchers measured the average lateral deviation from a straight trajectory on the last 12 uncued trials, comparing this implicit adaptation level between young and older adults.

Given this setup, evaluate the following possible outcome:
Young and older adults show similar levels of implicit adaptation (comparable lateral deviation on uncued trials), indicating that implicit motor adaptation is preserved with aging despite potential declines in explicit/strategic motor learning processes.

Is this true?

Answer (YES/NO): YES